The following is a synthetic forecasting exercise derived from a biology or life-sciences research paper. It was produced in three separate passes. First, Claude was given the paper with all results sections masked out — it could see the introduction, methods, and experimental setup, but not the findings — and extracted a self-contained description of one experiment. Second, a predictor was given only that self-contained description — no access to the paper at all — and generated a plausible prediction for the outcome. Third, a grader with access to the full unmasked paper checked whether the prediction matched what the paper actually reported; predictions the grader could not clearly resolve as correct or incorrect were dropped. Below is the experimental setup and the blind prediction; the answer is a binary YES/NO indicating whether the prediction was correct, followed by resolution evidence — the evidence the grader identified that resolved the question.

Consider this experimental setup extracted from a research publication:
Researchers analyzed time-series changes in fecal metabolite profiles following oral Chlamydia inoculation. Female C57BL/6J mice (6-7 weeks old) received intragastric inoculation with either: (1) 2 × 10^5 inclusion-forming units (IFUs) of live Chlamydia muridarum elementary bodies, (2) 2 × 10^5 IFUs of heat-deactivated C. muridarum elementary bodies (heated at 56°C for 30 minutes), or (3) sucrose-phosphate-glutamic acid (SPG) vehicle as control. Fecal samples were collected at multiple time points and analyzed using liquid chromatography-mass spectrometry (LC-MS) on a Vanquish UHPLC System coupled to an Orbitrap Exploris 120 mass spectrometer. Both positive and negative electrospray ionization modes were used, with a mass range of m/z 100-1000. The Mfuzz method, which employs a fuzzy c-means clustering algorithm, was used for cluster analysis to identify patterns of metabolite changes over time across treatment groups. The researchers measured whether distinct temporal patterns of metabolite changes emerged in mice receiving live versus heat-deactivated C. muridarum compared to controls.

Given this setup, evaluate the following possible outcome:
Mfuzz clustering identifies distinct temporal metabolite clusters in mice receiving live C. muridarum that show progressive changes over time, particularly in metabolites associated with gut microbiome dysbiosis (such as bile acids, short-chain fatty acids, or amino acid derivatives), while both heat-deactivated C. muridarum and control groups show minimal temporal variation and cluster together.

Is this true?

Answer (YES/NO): NO